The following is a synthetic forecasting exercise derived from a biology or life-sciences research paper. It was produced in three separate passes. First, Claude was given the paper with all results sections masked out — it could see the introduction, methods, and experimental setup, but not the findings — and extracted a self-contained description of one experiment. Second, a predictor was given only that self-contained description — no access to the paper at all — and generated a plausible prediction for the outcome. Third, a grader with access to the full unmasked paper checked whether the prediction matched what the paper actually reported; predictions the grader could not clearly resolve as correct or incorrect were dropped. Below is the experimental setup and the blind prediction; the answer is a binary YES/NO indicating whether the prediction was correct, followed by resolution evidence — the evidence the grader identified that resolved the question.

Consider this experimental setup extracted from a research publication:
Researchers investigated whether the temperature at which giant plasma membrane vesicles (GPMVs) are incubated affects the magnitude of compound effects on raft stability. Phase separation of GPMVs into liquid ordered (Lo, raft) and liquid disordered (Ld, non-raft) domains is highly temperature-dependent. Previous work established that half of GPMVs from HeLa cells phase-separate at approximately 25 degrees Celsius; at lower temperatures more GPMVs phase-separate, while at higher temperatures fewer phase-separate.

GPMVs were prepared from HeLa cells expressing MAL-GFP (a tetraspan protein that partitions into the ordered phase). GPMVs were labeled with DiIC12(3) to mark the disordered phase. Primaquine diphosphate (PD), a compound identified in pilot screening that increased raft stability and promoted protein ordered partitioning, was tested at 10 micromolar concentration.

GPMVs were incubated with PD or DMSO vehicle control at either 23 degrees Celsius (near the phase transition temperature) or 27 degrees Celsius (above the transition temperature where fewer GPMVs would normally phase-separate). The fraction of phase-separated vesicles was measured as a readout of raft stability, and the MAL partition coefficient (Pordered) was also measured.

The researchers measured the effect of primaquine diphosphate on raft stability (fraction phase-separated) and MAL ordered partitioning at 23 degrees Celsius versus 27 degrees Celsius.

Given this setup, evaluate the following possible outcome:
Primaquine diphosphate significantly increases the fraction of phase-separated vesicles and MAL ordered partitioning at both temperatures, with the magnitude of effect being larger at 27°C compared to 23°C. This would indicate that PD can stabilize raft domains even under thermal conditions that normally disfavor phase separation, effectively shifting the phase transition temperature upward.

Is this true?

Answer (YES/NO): YES